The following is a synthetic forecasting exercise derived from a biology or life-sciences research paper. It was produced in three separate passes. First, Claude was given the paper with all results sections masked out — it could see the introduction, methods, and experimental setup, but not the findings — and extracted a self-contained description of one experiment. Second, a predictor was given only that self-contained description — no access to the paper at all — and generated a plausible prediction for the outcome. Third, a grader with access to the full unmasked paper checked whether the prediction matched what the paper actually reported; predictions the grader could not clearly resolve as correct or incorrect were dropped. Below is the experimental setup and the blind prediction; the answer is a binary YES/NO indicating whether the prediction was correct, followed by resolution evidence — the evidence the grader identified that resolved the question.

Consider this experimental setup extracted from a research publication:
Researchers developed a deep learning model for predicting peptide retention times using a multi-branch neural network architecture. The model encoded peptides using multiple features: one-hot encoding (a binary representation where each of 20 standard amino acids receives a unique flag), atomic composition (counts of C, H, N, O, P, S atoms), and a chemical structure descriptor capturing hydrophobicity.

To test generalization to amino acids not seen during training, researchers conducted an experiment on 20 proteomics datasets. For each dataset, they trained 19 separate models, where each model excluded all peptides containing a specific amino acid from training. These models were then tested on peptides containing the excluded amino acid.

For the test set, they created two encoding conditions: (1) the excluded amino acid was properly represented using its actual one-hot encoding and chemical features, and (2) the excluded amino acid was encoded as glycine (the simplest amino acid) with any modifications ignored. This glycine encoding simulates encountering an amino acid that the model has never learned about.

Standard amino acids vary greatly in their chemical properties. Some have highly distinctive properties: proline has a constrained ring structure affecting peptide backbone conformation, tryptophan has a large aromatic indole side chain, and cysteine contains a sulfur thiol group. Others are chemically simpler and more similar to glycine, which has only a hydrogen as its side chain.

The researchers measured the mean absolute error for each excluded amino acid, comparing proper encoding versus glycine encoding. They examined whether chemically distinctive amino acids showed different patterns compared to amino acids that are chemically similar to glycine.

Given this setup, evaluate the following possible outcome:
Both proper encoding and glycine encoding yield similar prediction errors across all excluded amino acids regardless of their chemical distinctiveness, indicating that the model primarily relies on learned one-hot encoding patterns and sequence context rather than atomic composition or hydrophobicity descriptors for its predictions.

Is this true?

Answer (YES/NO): NO